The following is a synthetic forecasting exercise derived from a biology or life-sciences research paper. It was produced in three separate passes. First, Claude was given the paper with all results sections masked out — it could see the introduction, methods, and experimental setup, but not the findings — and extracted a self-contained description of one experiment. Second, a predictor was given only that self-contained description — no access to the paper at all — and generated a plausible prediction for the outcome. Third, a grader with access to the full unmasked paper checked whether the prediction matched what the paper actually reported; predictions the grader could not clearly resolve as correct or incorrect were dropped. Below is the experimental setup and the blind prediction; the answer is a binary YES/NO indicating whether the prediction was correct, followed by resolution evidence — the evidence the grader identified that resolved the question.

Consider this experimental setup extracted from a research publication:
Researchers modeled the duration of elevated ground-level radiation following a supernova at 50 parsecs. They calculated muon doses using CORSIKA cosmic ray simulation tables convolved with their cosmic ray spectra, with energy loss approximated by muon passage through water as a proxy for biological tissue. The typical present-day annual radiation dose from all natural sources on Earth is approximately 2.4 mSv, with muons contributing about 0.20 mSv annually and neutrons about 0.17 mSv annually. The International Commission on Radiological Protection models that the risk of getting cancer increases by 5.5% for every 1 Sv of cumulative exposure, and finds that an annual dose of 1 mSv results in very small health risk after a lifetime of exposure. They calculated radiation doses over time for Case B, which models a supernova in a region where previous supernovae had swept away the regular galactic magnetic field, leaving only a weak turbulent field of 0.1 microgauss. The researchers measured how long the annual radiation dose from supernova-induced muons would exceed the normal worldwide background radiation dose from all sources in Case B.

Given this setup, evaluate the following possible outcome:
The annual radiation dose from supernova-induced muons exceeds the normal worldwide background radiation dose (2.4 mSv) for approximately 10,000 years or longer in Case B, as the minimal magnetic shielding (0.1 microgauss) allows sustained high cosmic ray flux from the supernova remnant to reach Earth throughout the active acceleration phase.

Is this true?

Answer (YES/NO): NO